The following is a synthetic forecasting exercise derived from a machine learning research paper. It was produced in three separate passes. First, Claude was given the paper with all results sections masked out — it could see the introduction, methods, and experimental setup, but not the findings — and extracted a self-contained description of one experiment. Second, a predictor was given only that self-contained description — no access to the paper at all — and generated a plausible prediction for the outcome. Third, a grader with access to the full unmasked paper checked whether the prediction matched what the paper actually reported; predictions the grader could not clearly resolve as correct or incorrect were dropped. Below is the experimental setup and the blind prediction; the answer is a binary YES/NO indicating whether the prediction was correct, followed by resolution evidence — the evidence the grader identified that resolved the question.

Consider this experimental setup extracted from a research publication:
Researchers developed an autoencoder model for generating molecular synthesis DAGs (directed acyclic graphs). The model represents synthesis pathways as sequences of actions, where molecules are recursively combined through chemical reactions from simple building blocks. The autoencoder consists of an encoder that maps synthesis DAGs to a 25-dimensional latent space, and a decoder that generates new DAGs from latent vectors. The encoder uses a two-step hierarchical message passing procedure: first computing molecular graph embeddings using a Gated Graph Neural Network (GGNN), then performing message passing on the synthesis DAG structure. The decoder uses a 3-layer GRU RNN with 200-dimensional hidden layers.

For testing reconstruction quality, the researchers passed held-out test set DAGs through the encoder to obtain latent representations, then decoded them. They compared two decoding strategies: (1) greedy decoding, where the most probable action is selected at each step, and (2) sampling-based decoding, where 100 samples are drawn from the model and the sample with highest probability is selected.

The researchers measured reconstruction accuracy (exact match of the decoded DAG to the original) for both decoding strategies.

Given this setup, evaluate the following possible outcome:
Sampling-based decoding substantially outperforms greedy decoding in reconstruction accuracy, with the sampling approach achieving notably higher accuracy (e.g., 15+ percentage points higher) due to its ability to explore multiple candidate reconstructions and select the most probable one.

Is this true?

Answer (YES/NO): NO